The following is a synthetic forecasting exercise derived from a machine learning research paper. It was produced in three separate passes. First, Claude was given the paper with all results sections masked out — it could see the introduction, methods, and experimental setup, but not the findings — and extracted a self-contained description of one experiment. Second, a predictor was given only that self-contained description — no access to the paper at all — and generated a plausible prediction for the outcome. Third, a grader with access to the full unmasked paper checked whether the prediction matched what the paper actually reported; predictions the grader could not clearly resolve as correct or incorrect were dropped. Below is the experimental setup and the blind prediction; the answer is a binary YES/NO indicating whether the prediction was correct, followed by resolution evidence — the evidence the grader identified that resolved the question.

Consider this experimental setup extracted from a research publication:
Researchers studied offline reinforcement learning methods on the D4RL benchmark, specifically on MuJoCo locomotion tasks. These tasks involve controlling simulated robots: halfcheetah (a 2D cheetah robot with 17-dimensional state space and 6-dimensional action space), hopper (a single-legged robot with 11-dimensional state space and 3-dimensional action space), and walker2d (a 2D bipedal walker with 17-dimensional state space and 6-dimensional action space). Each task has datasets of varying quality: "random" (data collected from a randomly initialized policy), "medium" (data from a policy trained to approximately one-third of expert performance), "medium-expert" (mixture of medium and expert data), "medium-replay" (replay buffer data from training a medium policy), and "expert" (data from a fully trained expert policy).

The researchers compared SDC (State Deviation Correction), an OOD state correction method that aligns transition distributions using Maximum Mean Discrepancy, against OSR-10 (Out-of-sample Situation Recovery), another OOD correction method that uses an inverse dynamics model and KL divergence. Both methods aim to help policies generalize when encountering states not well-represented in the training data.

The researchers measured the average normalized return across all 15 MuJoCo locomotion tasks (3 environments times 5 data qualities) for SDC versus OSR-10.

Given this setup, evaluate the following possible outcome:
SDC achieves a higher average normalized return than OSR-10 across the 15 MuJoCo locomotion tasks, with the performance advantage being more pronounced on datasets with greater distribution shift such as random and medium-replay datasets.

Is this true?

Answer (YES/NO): NO